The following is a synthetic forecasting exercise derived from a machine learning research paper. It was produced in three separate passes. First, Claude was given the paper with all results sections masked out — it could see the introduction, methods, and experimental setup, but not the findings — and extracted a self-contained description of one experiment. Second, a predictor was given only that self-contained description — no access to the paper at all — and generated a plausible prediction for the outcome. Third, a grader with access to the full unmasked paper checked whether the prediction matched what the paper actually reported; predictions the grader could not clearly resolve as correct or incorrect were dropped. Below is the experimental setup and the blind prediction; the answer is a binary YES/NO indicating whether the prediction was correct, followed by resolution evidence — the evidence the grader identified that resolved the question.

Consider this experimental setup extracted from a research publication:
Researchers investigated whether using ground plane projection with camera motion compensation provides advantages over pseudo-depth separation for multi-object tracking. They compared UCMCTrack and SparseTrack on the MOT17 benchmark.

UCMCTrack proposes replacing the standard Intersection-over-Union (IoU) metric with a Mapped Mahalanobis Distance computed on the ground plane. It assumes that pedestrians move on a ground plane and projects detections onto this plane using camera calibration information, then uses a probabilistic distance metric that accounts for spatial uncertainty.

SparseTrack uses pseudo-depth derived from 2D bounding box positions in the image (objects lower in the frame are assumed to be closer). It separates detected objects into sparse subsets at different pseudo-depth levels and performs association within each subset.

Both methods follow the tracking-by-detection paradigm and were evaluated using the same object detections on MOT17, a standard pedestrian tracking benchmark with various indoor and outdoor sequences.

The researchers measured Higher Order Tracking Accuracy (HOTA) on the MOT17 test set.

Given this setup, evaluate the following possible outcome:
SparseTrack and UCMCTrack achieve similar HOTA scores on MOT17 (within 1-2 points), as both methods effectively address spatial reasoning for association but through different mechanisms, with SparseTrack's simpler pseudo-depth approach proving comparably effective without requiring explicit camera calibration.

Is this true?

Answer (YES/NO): YES